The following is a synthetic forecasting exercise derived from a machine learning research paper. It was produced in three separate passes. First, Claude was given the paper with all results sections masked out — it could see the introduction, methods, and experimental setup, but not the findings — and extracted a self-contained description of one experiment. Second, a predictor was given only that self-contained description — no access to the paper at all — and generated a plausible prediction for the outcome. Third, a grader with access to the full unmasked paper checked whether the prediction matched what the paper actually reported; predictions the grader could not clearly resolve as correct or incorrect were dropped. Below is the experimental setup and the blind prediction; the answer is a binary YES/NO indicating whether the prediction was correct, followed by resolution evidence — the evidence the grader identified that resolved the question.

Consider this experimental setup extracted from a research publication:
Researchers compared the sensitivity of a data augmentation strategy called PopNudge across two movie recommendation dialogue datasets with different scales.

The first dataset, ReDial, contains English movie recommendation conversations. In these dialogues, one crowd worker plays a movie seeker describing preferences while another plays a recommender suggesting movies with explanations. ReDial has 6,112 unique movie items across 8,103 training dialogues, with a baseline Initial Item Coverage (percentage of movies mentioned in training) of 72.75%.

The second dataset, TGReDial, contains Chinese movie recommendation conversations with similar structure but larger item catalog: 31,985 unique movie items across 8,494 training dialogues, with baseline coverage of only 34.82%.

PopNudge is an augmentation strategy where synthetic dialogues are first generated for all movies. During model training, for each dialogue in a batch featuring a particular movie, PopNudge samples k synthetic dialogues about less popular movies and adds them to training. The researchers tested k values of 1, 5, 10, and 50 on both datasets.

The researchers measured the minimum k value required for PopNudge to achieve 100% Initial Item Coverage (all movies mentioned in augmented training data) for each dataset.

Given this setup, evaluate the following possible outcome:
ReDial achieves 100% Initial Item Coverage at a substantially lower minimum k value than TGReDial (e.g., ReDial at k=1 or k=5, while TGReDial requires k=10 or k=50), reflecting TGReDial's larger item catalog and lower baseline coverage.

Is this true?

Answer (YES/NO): YES